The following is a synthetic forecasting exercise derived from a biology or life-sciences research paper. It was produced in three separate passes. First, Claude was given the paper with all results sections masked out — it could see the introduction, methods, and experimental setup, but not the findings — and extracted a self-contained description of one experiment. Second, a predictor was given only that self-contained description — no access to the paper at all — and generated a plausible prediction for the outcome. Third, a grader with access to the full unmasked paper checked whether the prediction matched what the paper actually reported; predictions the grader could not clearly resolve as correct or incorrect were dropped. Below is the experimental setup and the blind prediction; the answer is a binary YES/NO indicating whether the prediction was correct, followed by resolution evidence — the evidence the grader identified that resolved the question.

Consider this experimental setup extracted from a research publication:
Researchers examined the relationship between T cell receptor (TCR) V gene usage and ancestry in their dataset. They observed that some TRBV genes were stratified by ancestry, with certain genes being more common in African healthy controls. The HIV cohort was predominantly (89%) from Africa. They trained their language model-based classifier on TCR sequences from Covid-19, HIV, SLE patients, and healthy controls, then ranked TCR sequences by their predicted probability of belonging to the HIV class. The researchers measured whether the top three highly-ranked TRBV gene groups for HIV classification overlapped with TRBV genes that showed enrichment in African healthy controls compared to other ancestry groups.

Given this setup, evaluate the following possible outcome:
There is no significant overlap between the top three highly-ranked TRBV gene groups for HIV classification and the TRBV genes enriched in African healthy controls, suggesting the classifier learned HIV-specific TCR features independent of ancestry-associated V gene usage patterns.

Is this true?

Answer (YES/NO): NO